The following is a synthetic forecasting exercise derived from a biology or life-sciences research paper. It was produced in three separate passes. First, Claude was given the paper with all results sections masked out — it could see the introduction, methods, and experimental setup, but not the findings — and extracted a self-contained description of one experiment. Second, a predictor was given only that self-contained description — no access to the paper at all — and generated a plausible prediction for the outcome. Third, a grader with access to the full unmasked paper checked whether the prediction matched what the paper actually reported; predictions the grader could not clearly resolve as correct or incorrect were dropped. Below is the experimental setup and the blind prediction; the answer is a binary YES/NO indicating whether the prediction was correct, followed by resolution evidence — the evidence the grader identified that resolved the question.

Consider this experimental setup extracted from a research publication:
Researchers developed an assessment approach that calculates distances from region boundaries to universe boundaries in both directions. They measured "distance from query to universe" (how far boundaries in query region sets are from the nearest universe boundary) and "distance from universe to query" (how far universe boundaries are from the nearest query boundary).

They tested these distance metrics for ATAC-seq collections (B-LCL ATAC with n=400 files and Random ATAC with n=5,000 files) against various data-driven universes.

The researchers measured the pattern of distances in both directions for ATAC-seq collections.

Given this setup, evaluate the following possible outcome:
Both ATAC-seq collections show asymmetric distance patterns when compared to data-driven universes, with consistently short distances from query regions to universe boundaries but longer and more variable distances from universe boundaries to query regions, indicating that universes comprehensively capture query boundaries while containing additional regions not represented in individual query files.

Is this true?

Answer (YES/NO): YES